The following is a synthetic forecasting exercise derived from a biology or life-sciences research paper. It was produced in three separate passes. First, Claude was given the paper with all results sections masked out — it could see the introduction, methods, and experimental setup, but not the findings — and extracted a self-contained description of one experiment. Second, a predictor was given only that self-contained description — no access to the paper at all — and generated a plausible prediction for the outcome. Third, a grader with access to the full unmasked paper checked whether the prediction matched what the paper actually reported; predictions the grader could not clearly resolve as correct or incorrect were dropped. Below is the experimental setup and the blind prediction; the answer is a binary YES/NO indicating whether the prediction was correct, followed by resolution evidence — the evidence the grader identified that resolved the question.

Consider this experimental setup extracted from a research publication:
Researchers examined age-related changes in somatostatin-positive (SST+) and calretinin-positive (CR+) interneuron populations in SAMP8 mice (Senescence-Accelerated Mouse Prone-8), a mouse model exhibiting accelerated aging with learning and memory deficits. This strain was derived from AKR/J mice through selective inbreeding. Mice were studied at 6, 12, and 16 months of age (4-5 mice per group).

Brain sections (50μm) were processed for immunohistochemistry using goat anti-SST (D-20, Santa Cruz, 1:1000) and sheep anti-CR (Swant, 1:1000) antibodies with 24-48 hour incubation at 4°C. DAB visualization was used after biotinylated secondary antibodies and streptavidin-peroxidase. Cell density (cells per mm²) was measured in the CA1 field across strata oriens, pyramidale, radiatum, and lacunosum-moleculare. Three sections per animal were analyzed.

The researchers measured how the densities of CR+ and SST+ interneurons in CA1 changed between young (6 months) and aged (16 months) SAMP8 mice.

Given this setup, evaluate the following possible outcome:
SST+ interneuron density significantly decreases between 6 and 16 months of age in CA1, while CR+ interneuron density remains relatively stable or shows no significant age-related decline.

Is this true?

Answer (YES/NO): NO